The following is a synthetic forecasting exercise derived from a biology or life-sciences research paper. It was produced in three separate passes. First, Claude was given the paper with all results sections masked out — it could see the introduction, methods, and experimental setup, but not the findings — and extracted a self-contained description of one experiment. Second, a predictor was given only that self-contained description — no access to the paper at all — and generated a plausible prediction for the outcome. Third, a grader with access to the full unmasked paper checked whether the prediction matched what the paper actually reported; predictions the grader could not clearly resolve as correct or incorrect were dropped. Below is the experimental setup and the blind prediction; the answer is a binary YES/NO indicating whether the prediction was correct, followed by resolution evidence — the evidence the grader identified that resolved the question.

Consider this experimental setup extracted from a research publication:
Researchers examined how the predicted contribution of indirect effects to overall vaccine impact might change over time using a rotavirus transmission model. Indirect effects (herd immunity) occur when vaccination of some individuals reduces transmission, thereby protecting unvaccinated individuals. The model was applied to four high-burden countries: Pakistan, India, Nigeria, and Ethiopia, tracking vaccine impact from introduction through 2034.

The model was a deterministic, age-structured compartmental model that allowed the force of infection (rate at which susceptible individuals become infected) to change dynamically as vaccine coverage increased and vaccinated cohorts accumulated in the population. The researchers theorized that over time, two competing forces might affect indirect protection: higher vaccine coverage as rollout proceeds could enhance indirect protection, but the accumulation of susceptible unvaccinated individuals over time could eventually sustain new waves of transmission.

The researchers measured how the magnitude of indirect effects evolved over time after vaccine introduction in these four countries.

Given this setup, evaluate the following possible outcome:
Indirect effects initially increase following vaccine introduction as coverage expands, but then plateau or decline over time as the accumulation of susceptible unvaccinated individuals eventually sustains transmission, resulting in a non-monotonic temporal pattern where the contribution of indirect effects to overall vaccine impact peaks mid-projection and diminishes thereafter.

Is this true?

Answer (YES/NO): NO